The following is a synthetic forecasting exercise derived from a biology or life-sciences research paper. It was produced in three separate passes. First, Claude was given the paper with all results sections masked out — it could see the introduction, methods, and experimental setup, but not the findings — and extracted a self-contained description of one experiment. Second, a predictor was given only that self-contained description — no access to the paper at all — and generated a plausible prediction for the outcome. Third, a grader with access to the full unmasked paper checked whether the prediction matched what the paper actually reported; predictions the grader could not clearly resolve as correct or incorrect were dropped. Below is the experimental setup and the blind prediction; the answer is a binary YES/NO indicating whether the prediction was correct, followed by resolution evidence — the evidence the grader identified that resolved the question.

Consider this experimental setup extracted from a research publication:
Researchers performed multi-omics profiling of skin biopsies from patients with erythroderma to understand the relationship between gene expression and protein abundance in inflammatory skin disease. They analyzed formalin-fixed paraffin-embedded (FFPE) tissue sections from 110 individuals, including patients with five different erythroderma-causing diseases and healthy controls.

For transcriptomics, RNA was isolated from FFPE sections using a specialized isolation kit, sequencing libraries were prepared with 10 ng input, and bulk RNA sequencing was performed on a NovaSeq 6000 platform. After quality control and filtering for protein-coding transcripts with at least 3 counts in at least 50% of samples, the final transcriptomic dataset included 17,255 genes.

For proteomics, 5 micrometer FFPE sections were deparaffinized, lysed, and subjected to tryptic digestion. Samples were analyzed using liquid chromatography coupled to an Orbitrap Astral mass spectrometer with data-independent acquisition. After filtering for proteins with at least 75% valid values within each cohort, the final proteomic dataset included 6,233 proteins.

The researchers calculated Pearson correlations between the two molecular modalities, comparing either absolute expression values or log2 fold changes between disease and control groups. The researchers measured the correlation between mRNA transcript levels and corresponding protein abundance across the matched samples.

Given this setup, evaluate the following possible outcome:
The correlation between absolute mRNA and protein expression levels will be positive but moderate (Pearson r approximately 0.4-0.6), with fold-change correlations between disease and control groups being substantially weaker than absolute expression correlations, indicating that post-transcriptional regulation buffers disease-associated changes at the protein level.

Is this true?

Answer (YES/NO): NO